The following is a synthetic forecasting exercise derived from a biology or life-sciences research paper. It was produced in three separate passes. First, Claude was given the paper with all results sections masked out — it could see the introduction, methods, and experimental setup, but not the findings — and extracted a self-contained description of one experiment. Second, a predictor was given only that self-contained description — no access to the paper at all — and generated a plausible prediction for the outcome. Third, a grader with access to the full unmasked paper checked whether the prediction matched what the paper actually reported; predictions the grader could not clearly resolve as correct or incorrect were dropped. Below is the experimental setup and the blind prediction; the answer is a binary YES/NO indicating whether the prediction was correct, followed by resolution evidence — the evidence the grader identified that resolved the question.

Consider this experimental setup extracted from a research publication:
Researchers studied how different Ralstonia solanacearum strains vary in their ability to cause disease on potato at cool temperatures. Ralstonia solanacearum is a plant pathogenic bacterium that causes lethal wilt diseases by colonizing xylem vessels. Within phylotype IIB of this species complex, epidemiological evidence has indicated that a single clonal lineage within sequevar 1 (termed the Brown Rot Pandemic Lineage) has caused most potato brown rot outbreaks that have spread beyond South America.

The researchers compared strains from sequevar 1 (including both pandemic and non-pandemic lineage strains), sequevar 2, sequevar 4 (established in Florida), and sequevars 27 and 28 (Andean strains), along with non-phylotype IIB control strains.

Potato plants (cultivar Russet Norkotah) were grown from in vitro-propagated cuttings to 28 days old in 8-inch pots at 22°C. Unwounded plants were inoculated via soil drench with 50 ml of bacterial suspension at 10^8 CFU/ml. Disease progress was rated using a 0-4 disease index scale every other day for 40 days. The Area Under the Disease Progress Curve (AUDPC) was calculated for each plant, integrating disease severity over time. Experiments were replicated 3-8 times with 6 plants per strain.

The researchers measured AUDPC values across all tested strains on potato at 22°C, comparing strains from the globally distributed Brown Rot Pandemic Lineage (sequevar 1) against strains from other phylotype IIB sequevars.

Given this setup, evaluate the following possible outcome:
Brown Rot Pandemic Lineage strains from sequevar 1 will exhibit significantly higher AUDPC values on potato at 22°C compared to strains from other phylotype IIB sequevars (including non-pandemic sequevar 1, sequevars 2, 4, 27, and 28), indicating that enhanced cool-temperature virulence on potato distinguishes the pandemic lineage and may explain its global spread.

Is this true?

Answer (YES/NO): NO